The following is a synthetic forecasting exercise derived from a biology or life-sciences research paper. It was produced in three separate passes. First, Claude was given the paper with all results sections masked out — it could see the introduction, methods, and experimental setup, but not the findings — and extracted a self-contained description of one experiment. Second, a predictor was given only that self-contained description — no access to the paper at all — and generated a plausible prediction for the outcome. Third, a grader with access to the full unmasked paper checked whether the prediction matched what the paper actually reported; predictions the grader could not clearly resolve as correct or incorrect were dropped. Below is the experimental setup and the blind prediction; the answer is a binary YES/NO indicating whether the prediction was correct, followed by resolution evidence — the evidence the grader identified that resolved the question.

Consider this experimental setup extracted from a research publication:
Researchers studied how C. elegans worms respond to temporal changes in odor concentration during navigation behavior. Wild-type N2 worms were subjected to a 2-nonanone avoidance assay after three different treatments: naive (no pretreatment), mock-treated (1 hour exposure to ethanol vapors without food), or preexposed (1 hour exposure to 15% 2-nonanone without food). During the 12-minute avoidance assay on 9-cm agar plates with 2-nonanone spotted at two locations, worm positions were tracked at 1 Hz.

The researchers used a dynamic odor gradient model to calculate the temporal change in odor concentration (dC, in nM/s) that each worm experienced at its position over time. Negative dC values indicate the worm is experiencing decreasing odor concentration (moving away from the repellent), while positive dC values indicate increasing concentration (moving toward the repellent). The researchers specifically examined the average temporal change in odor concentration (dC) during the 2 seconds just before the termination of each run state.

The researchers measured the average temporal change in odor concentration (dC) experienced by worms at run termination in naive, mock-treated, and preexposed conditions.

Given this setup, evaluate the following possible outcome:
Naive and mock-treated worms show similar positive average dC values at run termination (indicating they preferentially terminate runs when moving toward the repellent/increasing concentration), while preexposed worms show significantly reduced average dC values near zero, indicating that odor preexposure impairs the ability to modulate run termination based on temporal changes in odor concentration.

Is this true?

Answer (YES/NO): NO